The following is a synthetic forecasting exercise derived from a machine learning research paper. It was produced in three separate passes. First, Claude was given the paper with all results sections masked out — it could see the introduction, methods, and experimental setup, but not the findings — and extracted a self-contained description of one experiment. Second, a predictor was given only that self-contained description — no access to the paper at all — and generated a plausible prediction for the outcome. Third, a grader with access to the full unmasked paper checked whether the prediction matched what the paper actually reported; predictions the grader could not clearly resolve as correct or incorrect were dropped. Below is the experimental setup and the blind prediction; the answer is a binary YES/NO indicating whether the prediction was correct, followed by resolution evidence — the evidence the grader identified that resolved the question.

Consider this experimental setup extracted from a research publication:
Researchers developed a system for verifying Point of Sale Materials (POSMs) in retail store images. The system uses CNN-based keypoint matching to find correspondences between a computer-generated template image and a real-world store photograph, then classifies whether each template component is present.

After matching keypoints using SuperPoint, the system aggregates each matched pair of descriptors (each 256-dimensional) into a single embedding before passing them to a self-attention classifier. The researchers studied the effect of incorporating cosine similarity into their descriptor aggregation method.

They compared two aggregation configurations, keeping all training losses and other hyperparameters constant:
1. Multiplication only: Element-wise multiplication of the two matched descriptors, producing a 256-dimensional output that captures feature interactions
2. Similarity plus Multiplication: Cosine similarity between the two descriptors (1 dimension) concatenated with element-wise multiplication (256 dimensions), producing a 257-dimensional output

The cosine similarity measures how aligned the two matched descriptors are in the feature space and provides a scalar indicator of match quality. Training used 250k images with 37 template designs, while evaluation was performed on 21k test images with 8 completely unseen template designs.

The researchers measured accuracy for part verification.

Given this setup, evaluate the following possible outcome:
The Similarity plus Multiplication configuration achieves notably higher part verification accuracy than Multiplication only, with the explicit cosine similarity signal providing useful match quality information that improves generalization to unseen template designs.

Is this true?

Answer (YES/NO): YES